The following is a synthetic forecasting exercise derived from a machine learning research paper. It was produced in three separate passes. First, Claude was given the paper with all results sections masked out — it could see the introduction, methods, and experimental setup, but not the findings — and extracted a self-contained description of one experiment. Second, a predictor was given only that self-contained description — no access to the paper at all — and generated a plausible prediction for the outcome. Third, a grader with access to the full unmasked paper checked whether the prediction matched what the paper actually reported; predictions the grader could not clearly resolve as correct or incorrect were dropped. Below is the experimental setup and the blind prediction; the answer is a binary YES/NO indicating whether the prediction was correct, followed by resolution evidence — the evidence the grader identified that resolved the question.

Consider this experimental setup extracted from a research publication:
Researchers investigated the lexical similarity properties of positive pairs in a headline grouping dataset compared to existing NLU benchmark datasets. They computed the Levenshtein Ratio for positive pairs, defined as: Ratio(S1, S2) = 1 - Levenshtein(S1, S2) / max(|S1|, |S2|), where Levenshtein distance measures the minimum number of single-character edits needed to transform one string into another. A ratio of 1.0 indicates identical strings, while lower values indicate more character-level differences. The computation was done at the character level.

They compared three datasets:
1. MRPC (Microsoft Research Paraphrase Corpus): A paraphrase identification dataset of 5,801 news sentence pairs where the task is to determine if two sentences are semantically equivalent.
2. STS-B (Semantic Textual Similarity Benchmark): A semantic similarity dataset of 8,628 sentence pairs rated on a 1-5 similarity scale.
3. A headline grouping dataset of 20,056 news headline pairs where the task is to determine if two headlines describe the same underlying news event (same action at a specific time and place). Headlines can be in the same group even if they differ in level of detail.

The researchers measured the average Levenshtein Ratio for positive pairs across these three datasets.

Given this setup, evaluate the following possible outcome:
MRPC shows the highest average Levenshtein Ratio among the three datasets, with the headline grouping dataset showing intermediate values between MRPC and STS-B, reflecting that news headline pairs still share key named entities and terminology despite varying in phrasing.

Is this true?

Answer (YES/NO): NO